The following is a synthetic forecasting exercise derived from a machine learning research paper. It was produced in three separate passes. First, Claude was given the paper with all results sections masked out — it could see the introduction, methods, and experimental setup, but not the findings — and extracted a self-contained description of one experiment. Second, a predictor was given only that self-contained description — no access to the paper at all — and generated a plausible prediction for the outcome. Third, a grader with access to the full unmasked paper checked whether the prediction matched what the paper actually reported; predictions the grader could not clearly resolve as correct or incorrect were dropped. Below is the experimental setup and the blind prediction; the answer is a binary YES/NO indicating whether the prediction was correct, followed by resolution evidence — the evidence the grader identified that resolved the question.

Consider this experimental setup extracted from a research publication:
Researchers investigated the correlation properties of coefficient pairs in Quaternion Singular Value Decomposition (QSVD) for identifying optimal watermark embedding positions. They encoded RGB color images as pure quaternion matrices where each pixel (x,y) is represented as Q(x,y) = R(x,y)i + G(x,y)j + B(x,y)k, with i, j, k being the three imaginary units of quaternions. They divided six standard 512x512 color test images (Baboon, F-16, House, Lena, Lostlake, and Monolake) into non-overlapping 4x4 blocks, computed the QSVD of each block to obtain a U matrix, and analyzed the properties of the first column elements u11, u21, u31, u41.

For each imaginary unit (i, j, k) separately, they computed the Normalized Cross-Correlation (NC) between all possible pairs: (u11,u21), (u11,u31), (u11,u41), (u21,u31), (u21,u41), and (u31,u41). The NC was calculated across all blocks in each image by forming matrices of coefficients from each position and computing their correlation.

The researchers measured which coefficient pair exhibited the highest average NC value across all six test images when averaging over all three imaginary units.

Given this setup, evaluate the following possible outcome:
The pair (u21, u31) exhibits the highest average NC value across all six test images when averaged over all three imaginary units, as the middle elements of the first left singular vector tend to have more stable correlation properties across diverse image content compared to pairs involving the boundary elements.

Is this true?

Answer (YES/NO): YES